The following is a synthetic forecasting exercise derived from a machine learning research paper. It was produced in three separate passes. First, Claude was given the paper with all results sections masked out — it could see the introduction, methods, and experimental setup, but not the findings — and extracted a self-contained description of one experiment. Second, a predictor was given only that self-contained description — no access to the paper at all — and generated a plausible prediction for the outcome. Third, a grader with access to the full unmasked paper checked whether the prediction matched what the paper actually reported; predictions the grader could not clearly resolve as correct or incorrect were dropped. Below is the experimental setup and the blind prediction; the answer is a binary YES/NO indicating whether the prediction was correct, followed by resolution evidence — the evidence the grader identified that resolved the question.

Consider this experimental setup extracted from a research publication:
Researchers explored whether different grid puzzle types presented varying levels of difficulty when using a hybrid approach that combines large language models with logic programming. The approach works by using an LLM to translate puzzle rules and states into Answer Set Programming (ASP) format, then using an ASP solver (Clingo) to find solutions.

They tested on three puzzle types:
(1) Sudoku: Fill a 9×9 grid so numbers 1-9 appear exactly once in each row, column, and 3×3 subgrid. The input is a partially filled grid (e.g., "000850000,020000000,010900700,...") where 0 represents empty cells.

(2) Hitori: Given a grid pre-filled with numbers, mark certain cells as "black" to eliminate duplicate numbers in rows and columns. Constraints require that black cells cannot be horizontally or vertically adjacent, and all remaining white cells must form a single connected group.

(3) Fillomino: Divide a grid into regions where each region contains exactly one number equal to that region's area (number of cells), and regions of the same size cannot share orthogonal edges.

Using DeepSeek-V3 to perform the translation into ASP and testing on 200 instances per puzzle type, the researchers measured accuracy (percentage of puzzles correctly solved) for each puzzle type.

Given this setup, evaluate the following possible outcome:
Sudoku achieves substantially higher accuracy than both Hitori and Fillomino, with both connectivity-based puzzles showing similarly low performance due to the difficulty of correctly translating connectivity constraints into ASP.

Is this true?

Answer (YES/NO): NO